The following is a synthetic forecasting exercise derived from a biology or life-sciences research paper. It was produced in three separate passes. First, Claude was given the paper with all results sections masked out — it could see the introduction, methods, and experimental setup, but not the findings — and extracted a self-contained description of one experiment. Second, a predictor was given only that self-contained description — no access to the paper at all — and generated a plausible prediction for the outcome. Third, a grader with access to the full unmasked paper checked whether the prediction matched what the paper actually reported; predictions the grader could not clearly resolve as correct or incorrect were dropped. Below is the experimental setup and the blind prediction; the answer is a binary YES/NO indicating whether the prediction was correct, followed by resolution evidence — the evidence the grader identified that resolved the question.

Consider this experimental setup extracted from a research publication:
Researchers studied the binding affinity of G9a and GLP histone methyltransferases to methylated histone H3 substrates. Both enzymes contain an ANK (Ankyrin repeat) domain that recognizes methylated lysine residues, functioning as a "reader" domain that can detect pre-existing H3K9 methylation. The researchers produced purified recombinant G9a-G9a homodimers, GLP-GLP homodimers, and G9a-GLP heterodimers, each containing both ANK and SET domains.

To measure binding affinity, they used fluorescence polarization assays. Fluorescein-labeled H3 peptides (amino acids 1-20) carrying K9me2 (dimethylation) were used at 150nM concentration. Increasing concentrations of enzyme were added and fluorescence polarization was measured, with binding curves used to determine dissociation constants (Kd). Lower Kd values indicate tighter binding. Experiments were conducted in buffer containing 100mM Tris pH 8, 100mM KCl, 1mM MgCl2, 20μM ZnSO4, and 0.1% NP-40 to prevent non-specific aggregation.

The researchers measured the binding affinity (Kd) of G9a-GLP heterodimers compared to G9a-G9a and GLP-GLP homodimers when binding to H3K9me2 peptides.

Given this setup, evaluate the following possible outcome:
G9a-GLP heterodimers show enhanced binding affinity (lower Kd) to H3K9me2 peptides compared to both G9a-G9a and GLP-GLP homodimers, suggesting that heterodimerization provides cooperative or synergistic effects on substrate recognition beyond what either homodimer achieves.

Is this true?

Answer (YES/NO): YES